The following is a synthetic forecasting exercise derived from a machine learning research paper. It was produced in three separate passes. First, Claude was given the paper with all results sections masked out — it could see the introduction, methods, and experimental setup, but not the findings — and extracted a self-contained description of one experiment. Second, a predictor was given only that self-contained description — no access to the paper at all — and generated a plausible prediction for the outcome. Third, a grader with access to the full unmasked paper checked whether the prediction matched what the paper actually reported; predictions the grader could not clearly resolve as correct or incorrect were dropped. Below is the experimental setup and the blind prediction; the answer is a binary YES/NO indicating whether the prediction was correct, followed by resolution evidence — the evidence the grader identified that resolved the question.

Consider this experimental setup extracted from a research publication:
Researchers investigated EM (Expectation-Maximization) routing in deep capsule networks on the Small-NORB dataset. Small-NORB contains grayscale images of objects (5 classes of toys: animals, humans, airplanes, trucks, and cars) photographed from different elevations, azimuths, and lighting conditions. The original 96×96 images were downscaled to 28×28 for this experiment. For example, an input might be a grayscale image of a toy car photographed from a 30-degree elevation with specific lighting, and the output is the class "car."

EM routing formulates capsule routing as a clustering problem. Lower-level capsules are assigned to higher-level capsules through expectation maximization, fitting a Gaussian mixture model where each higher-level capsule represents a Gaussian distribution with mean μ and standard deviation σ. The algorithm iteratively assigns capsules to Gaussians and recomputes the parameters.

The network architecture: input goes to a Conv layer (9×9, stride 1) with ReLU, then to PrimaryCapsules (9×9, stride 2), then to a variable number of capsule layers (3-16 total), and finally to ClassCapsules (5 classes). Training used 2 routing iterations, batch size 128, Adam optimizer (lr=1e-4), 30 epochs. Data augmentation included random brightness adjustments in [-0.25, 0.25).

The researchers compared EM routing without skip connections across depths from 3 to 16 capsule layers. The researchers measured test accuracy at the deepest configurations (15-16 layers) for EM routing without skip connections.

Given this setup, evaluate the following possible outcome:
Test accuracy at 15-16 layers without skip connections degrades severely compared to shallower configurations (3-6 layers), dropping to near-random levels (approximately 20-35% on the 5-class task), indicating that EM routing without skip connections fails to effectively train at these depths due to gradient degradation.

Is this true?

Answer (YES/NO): NO